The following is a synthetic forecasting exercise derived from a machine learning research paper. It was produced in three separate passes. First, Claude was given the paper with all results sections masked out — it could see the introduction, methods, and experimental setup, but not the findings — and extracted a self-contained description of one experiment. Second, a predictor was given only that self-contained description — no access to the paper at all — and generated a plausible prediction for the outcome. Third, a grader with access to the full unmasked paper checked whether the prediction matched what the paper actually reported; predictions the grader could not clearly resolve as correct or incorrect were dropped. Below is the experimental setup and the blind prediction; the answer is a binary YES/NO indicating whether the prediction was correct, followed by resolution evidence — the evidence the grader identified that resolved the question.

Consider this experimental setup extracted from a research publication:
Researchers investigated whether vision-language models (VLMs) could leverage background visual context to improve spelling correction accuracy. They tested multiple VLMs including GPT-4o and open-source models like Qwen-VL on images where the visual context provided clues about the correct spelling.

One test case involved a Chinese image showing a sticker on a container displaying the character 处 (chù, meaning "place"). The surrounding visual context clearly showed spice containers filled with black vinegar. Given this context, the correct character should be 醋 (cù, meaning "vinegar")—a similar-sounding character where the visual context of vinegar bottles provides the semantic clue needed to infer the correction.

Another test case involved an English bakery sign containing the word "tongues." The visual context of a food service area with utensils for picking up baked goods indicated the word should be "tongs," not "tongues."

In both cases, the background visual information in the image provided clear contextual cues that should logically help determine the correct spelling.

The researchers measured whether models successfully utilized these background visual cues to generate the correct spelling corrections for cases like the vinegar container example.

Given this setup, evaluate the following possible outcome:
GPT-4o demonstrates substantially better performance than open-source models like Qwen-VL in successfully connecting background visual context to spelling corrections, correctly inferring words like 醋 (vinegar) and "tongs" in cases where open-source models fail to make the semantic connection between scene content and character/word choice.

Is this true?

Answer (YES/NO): NO